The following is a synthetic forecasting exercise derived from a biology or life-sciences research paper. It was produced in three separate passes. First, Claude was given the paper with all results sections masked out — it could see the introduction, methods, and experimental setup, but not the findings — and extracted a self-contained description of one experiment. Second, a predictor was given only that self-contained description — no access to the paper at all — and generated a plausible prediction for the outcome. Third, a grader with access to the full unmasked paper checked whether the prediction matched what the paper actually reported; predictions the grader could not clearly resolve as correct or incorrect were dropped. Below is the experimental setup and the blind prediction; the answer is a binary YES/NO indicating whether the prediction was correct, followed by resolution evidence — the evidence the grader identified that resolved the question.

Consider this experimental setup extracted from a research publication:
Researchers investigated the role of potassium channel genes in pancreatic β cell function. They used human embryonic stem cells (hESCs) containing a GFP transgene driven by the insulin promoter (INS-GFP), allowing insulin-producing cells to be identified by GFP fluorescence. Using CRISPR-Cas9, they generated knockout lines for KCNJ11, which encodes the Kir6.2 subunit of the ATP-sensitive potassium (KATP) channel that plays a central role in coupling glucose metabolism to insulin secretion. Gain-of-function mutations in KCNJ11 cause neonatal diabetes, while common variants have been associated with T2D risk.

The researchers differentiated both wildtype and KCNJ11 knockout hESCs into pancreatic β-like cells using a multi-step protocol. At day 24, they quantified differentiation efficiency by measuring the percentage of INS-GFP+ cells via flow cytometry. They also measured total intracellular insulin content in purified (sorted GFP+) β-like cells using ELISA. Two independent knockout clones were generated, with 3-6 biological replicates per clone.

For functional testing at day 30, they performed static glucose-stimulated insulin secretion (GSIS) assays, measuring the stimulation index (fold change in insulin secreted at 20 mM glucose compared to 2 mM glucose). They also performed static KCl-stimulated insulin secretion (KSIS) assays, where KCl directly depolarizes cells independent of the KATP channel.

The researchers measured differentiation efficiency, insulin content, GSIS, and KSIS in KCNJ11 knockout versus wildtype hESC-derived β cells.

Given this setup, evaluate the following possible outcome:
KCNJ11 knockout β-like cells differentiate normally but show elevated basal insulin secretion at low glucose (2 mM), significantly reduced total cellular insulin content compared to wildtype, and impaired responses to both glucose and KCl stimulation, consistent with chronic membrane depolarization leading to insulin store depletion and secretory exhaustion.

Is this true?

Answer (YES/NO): NO